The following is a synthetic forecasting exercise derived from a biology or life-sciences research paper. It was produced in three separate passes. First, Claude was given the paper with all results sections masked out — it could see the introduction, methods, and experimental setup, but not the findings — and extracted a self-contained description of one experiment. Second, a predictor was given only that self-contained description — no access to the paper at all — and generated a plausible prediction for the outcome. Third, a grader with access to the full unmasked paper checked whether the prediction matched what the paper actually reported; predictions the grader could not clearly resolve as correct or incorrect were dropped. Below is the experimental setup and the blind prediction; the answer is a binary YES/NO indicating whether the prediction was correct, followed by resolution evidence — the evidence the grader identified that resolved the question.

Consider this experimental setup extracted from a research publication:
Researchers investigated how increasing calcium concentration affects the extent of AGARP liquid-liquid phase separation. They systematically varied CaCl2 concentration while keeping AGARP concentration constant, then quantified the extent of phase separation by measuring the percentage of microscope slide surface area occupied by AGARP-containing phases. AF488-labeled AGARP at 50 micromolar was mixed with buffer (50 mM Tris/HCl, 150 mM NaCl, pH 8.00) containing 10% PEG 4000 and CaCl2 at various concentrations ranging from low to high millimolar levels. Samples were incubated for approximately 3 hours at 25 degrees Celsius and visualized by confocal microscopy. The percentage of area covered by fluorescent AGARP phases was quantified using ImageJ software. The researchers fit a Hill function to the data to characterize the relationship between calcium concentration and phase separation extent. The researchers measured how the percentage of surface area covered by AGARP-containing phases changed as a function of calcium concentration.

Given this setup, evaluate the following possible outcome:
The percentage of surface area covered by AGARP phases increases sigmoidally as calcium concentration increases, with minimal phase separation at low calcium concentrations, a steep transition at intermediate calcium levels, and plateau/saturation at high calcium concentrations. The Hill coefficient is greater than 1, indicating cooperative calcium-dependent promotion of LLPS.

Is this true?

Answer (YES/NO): NO